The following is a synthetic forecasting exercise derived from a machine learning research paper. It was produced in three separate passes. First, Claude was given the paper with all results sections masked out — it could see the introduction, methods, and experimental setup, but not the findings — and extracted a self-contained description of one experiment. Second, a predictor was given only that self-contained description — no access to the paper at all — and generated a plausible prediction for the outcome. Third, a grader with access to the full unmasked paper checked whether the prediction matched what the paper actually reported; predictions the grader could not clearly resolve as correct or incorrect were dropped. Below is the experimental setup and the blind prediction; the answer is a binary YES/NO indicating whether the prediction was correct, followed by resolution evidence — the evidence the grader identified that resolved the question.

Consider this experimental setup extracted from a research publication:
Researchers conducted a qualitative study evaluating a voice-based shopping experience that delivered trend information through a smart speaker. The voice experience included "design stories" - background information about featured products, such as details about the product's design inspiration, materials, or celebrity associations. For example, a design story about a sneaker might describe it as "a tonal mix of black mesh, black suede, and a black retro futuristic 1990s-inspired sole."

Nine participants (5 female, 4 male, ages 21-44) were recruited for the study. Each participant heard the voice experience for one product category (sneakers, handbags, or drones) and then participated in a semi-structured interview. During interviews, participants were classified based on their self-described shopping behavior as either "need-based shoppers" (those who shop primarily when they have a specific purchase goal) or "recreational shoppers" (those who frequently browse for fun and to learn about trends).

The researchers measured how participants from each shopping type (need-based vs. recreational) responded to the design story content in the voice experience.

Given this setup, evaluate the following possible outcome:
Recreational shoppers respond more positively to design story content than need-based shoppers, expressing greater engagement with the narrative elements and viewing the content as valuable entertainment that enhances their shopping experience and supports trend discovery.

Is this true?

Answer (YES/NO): YES